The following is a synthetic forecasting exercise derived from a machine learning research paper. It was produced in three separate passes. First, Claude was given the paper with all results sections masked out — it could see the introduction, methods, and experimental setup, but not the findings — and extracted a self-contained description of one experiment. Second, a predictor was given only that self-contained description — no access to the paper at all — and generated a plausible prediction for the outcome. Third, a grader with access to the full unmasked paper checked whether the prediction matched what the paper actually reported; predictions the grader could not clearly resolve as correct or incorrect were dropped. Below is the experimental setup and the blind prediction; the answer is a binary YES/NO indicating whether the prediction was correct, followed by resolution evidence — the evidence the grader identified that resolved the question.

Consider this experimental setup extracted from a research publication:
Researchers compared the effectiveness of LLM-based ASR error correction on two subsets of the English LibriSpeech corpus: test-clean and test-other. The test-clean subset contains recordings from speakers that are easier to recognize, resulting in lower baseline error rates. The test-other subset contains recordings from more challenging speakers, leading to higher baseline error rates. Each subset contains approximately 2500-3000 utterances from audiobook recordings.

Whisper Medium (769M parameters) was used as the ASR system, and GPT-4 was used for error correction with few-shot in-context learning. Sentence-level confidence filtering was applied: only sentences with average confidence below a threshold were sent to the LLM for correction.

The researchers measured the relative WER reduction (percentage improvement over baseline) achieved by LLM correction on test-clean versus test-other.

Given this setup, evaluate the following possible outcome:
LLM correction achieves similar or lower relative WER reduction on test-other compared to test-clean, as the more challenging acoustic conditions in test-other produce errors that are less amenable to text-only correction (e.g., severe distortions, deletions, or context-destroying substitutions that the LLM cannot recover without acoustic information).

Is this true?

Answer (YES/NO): NO